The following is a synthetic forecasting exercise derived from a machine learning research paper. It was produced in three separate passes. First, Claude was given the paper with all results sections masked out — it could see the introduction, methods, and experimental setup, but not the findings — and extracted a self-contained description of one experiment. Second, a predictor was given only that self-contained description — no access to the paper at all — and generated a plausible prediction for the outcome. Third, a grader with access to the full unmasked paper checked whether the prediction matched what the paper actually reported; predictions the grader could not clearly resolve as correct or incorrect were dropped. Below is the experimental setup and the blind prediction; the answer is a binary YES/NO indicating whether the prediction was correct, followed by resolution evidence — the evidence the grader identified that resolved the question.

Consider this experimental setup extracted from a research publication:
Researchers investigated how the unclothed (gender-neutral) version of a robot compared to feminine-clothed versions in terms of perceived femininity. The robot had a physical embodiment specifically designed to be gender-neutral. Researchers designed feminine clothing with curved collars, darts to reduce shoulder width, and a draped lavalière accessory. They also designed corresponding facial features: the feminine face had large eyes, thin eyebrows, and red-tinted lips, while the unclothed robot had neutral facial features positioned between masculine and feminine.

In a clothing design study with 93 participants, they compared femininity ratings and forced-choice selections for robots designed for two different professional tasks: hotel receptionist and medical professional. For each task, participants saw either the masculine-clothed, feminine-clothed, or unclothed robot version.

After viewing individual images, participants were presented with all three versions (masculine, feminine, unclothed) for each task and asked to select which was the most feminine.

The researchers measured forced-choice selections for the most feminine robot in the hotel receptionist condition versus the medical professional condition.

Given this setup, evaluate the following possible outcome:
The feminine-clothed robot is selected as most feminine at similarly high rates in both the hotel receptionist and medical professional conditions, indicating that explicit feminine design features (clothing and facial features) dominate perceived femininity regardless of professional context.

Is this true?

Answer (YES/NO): NO